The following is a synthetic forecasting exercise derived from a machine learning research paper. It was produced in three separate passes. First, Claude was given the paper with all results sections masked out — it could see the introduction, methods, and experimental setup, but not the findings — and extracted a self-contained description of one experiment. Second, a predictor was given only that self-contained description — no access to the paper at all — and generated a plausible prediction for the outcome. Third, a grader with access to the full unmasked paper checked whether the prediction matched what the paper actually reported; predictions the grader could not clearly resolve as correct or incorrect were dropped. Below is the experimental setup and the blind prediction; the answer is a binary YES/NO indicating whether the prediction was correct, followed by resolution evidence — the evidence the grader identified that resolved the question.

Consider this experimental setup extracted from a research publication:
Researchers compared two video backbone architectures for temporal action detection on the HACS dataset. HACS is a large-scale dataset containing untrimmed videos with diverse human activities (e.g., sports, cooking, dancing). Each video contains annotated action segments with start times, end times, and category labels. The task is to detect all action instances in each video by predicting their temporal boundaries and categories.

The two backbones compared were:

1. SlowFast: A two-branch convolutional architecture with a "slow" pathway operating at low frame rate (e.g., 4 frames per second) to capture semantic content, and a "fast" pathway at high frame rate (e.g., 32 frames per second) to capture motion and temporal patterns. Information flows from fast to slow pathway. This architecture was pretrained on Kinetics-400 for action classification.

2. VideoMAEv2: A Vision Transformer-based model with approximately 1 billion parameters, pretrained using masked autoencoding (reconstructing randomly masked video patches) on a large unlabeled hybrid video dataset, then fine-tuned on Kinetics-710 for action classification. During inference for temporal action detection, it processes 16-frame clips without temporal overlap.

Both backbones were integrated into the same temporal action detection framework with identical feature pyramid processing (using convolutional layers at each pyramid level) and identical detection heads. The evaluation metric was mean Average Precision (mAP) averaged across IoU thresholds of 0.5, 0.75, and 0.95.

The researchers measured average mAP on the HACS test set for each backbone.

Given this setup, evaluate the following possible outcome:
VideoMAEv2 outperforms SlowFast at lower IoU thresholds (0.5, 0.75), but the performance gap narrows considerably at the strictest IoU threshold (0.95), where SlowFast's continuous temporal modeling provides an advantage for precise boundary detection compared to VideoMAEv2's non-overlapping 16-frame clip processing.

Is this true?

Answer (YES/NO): NO